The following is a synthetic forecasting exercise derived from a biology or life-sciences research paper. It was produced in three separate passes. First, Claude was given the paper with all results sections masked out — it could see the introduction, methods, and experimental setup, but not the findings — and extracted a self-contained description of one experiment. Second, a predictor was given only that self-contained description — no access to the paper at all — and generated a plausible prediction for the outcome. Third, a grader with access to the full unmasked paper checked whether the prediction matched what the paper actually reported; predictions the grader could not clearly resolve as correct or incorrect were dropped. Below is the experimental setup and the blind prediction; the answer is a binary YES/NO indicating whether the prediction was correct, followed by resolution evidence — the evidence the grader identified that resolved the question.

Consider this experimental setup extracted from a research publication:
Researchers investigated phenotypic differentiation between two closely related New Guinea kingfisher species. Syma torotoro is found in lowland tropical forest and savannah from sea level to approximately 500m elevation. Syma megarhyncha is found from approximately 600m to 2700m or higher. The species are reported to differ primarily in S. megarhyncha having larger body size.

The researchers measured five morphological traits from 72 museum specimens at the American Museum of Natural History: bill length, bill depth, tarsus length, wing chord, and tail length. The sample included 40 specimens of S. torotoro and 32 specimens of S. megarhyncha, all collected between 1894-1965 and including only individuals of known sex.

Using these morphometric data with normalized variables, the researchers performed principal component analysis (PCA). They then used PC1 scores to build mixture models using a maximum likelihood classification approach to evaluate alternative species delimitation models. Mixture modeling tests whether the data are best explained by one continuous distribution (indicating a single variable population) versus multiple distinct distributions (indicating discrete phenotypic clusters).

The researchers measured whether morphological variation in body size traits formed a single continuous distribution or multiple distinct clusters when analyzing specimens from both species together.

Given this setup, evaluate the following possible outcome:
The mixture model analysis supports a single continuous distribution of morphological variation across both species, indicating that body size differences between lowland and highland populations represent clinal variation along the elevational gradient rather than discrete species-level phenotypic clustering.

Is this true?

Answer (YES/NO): NO